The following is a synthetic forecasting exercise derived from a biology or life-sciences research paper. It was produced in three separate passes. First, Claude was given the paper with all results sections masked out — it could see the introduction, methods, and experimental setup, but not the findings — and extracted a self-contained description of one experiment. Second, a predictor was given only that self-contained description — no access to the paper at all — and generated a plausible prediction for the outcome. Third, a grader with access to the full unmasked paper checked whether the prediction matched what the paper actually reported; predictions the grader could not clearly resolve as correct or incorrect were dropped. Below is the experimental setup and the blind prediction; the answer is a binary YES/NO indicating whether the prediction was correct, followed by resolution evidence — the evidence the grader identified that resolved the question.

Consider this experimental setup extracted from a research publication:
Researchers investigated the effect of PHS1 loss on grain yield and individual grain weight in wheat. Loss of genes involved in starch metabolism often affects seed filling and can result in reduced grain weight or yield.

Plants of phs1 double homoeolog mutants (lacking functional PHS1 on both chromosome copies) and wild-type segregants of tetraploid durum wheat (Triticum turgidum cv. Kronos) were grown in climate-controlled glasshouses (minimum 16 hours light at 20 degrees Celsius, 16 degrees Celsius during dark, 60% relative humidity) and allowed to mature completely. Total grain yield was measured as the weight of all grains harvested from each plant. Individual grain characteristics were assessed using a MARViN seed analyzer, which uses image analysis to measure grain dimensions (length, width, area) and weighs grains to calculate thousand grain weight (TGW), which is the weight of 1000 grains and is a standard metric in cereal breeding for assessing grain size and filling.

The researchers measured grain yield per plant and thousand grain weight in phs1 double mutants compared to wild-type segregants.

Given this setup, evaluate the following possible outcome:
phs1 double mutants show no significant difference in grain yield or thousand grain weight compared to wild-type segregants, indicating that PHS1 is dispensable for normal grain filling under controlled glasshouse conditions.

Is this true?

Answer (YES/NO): YES